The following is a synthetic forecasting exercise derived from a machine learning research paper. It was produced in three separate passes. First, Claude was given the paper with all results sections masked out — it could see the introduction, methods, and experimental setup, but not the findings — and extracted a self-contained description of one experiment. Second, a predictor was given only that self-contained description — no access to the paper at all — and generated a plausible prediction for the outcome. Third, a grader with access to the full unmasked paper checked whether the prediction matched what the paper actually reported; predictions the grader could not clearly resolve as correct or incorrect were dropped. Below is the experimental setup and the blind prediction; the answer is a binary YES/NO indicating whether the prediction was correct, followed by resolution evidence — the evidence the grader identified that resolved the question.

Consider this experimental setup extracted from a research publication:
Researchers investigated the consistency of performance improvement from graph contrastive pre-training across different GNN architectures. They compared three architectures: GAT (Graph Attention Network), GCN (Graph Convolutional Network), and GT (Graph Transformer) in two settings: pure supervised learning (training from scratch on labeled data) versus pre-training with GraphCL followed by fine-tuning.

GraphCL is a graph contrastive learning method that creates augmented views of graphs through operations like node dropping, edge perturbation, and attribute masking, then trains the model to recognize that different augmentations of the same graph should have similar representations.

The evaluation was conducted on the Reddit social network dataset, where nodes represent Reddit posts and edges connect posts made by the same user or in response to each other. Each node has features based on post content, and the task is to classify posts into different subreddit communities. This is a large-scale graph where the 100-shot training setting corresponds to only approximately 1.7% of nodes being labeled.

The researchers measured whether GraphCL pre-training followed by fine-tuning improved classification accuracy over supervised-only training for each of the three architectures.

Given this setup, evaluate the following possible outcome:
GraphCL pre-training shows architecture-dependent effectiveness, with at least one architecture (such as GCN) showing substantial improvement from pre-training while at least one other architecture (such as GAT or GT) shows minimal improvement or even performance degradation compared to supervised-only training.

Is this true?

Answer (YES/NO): NO